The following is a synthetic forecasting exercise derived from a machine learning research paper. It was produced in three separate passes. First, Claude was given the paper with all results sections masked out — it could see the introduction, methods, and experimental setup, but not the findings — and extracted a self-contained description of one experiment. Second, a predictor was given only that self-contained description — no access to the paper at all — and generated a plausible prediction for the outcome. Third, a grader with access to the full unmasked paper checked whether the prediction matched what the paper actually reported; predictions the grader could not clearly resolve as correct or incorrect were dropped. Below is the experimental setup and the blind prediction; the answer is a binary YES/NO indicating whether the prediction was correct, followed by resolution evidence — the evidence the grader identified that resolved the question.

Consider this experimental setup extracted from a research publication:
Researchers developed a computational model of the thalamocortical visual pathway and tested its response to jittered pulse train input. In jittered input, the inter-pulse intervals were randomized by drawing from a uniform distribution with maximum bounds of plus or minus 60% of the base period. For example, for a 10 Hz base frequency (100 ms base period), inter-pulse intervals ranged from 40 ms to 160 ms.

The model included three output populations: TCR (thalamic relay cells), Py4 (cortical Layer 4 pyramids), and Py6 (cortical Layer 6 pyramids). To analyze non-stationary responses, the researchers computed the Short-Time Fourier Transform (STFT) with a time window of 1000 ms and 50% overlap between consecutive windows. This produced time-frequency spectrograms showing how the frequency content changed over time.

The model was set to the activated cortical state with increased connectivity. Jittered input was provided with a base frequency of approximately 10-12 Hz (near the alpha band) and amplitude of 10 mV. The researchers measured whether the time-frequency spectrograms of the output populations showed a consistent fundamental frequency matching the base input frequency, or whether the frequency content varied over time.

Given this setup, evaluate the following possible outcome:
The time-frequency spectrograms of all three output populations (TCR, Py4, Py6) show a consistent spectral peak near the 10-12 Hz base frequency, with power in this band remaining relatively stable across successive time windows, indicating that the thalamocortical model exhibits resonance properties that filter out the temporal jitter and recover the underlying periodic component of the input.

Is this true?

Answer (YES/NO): NO